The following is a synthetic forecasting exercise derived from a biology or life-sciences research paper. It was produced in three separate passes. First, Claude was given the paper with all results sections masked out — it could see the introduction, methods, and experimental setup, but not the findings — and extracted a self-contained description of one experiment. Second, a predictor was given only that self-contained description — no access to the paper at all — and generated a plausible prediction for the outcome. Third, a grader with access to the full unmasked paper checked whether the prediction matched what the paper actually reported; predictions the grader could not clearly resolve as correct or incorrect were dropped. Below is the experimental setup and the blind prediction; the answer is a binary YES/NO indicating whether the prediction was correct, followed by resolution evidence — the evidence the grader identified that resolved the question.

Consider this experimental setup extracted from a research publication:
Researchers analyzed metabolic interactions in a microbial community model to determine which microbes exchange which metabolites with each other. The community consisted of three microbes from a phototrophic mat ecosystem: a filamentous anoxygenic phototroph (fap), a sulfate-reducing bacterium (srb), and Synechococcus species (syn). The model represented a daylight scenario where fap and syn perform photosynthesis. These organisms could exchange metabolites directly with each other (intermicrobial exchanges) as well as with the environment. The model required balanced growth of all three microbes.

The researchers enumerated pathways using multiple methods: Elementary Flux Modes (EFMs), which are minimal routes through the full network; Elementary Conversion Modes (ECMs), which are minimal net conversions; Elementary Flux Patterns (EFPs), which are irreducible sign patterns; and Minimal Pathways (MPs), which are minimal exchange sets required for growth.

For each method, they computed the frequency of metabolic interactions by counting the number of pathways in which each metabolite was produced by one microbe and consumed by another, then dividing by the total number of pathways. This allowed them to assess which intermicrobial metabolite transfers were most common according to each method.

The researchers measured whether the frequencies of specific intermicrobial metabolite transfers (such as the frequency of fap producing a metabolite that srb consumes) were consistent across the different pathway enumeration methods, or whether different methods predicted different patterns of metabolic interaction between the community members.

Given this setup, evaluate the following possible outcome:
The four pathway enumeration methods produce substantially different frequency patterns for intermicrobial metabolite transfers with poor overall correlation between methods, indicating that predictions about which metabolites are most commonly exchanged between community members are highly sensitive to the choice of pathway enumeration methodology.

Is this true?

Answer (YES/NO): NO